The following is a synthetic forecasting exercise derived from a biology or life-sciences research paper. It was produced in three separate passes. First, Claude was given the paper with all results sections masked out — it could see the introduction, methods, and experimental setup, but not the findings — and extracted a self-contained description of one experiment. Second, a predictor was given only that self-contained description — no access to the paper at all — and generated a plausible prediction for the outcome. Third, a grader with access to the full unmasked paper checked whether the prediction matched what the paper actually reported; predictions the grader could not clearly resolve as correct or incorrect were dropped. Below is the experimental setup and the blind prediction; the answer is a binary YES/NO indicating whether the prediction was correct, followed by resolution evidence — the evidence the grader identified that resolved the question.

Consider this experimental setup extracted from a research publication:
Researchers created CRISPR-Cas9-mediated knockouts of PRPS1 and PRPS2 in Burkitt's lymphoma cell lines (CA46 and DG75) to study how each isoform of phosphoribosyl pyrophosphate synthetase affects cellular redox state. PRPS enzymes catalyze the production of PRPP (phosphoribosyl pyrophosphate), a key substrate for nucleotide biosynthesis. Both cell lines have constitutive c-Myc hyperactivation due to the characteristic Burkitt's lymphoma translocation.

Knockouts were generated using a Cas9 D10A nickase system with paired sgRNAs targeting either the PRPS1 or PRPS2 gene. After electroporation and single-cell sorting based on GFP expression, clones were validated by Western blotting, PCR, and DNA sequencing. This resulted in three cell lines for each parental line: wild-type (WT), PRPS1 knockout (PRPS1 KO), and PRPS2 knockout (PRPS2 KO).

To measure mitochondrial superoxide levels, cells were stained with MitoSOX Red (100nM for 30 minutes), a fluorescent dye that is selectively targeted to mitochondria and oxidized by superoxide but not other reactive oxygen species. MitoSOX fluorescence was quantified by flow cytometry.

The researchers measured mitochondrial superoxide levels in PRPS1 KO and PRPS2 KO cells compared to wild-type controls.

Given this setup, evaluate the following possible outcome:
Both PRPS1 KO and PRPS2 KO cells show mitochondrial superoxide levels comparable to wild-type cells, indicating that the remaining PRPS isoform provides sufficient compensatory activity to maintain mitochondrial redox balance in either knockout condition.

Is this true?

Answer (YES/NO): NO